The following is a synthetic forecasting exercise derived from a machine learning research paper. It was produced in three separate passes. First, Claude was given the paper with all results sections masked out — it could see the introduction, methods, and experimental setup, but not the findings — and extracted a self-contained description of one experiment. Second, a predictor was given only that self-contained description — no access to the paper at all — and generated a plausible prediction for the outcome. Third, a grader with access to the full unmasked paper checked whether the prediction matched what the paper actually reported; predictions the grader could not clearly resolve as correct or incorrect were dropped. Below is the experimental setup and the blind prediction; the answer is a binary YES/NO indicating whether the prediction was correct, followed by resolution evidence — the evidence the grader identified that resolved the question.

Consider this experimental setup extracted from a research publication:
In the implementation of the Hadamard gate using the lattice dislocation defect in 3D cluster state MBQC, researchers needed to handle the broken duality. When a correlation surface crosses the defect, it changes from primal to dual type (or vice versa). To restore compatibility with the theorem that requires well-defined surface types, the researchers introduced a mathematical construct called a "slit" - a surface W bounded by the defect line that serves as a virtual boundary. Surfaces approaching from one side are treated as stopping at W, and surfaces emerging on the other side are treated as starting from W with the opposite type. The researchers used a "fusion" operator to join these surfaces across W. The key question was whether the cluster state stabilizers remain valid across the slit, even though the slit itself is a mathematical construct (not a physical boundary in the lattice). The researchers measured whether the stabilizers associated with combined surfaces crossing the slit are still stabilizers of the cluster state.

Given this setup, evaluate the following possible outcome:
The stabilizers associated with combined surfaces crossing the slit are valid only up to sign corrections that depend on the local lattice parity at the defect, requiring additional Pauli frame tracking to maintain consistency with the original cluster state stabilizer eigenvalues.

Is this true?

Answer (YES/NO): NO